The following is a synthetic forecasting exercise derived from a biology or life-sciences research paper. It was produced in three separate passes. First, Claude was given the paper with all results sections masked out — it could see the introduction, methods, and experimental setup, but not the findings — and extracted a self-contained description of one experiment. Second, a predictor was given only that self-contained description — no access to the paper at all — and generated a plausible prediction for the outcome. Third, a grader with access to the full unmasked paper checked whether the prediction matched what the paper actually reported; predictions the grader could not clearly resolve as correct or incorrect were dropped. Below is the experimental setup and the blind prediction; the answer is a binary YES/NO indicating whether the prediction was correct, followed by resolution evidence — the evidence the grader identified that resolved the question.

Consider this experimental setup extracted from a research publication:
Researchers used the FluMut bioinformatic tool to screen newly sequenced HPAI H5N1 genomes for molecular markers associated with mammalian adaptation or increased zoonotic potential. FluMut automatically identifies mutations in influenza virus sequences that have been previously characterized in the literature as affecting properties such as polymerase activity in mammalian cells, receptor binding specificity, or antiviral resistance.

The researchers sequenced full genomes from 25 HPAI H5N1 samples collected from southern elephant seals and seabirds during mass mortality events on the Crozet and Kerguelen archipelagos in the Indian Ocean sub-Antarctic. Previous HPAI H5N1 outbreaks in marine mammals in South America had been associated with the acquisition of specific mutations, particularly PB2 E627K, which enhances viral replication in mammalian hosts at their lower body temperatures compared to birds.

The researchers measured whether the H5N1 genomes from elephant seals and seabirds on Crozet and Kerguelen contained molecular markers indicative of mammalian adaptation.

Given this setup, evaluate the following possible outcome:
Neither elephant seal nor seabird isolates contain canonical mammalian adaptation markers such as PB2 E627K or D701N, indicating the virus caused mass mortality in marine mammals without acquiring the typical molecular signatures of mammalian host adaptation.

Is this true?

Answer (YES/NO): NO